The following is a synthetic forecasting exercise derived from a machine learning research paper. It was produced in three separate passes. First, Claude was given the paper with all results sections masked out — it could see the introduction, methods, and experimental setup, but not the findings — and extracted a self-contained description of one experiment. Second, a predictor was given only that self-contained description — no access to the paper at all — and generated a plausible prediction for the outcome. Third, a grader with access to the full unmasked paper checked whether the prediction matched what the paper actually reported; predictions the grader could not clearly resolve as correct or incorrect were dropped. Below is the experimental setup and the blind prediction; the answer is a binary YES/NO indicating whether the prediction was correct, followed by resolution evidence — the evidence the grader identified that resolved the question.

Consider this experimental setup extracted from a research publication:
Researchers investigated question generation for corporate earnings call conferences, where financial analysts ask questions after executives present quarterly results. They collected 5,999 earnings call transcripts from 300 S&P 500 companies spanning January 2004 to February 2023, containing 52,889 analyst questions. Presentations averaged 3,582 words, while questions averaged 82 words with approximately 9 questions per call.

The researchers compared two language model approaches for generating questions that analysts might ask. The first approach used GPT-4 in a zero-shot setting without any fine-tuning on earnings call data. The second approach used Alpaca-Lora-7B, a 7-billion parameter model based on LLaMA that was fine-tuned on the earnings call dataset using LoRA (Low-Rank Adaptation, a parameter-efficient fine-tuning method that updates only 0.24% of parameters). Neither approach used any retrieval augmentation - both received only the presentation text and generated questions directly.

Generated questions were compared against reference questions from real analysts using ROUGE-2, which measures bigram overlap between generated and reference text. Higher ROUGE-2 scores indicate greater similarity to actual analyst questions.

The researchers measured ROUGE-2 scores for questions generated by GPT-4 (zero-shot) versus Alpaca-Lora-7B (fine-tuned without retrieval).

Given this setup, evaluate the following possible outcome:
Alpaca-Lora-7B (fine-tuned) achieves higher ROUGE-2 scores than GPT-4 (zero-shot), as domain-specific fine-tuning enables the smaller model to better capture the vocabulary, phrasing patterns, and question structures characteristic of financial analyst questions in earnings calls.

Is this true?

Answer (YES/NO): YES